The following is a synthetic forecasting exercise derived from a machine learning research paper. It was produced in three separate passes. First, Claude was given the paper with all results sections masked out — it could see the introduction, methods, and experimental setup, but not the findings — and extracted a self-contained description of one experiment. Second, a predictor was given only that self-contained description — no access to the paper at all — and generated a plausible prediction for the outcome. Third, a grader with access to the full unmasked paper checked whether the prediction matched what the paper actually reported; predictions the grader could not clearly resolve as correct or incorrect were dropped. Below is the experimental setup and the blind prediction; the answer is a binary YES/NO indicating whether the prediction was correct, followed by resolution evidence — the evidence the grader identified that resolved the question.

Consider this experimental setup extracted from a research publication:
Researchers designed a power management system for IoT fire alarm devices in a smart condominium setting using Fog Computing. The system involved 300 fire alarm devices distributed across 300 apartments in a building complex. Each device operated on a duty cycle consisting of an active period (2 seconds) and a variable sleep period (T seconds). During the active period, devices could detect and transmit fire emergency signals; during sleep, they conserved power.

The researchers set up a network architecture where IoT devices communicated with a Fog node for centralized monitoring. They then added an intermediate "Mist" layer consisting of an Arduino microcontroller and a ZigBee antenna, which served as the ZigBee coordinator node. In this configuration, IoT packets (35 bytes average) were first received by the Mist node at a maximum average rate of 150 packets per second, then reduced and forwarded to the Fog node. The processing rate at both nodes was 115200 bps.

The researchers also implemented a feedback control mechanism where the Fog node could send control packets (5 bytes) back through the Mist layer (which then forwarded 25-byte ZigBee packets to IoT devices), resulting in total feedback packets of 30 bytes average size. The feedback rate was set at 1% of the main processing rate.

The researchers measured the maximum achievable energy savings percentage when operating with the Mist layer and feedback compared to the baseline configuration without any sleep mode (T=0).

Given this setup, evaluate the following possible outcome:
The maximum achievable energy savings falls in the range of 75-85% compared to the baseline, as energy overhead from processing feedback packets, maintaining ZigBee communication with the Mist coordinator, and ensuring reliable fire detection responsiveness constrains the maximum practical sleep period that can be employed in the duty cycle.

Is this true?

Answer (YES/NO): NO